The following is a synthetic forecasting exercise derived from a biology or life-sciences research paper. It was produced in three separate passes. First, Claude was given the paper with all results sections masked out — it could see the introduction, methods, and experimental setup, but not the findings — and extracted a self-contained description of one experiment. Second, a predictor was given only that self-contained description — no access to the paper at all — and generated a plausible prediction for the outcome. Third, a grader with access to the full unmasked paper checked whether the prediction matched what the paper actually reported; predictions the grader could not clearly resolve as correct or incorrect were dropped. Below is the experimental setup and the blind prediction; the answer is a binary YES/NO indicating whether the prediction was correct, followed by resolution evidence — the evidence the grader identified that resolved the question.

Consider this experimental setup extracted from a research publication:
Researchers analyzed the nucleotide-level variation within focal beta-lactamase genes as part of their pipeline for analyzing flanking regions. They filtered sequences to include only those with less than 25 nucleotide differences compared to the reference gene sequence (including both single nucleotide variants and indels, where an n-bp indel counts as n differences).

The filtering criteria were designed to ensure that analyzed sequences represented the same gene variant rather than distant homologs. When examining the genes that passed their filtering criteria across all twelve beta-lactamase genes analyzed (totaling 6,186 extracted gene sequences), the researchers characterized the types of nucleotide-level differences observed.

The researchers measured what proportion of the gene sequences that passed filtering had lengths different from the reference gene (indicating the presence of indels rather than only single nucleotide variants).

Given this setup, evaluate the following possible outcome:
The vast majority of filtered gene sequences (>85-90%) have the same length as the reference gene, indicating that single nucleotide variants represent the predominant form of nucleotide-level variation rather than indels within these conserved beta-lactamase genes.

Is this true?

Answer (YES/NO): YES